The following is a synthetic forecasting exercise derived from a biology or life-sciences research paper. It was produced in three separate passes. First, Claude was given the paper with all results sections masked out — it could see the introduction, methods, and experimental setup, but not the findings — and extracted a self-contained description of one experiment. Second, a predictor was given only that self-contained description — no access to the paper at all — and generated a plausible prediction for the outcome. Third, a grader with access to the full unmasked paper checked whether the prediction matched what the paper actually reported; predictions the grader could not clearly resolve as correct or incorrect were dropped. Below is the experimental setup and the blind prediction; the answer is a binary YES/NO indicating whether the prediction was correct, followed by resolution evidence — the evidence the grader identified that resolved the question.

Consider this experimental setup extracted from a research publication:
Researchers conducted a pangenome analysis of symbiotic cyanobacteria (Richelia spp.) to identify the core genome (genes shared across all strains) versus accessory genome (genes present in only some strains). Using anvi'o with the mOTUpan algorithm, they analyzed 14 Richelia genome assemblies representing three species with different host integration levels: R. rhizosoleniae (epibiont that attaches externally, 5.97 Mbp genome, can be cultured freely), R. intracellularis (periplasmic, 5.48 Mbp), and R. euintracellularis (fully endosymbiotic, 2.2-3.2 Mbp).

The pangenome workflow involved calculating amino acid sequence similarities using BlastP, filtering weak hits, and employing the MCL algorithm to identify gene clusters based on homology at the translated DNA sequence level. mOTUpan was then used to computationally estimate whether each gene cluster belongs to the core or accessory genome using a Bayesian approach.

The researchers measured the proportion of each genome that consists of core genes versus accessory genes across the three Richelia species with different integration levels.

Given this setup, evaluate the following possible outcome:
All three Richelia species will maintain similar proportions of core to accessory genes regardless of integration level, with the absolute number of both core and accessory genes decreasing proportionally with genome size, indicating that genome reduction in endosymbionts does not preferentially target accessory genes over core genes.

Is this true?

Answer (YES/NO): NO